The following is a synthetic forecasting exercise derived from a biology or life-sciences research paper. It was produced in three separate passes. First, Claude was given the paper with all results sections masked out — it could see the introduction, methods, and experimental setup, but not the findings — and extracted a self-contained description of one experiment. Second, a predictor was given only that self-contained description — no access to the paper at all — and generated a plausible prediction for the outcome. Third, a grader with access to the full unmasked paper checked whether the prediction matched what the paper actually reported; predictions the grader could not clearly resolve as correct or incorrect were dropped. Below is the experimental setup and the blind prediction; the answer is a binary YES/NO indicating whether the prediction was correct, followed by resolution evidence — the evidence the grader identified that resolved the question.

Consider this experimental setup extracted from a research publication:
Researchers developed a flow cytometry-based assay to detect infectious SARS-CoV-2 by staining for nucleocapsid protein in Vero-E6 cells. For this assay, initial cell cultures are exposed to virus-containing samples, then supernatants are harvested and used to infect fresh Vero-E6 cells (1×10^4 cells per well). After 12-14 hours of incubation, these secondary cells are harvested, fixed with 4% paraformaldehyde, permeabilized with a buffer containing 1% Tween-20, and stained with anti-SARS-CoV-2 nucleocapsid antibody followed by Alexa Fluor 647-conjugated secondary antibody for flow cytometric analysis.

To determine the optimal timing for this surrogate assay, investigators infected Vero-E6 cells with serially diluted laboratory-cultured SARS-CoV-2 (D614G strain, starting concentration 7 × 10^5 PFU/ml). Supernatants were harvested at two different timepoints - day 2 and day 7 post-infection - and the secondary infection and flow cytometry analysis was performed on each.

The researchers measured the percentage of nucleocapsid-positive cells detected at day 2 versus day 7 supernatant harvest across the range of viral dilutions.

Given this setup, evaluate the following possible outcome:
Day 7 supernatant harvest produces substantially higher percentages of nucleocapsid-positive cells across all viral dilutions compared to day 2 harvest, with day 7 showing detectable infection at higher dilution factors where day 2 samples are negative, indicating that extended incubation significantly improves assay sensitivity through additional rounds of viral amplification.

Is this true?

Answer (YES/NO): NO